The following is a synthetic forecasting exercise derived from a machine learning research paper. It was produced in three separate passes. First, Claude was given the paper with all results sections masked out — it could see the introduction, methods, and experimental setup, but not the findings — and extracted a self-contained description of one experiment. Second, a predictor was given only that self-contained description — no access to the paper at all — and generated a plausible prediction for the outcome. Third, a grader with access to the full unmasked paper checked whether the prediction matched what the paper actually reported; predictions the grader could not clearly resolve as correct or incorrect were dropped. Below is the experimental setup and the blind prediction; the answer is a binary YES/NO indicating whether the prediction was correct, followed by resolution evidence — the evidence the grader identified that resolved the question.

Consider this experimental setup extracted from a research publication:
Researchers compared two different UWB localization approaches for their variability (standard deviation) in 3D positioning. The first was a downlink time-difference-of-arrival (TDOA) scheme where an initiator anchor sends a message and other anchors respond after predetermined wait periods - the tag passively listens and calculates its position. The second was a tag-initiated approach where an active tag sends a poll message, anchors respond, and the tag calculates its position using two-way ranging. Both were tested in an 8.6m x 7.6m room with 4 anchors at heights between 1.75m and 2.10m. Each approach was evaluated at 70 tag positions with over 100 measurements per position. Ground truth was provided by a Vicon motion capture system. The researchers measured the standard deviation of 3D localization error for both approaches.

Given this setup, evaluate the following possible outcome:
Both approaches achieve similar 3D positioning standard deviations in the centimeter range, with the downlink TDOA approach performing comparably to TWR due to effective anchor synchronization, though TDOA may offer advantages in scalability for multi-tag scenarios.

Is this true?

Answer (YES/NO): NO